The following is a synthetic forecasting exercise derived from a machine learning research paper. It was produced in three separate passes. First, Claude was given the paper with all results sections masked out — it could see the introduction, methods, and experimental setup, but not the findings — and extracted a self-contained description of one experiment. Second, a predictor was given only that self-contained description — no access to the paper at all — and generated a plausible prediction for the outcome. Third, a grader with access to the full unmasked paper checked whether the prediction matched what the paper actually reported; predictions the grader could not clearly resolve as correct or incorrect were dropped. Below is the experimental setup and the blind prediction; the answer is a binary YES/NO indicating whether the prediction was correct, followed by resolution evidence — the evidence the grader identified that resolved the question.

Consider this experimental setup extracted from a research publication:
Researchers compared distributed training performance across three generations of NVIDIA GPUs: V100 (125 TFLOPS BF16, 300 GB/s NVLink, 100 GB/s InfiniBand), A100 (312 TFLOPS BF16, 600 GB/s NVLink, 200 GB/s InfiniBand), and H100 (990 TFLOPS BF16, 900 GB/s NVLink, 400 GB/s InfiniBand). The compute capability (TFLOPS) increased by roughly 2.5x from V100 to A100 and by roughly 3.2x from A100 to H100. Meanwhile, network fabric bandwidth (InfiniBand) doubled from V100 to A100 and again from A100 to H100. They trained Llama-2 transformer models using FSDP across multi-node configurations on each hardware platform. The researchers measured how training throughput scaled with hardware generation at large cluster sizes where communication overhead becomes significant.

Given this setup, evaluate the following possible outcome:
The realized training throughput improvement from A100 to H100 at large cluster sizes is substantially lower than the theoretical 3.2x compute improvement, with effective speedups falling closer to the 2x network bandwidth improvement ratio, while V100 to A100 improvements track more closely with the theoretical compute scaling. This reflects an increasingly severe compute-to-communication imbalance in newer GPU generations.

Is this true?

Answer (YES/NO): YES